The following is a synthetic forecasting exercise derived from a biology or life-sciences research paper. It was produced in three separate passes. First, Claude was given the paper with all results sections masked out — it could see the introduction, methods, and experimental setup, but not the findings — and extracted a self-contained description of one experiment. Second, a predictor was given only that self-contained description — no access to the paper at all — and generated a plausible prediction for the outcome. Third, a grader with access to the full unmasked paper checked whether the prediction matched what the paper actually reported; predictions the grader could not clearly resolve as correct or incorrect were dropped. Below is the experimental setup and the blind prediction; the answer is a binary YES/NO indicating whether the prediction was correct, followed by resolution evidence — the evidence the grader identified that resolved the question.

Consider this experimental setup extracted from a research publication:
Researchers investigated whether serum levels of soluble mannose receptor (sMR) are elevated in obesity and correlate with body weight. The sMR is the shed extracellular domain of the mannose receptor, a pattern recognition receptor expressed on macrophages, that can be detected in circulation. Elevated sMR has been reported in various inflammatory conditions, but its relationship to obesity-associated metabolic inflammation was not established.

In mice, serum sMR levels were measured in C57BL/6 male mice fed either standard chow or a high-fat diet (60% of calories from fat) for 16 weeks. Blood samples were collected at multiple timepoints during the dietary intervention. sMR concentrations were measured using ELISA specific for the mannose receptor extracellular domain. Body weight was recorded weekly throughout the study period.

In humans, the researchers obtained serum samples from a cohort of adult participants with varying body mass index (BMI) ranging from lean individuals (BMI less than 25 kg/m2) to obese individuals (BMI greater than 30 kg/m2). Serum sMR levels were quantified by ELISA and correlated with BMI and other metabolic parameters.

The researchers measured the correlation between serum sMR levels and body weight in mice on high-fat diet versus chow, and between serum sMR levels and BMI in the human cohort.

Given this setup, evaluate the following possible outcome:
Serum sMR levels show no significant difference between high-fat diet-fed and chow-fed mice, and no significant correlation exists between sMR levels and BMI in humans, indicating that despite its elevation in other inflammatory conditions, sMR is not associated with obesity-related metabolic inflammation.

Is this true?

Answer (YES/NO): NO